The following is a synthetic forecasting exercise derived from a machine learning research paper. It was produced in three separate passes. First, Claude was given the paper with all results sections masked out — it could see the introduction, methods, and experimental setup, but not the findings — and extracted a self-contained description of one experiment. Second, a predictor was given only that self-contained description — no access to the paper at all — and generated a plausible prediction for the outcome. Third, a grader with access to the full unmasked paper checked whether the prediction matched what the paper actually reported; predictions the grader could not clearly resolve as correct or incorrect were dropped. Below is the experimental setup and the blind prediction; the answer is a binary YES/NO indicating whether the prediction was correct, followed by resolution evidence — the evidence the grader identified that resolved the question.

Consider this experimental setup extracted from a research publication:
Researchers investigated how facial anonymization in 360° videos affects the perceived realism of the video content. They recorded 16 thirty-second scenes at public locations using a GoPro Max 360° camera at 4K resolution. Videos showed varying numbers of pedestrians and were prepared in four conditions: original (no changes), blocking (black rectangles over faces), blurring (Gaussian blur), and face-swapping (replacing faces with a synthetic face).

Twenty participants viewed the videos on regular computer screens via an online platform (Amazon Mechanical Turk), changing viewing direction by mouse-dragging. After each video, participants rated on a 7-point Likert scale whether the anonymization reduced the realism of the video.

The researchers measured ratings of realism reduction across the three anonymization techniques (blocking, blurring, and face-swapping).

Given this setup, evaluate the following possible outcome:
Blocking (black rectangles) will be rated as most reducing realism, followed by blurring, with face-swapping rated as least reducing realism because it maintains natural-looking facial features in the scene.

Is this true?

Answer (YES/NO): YES